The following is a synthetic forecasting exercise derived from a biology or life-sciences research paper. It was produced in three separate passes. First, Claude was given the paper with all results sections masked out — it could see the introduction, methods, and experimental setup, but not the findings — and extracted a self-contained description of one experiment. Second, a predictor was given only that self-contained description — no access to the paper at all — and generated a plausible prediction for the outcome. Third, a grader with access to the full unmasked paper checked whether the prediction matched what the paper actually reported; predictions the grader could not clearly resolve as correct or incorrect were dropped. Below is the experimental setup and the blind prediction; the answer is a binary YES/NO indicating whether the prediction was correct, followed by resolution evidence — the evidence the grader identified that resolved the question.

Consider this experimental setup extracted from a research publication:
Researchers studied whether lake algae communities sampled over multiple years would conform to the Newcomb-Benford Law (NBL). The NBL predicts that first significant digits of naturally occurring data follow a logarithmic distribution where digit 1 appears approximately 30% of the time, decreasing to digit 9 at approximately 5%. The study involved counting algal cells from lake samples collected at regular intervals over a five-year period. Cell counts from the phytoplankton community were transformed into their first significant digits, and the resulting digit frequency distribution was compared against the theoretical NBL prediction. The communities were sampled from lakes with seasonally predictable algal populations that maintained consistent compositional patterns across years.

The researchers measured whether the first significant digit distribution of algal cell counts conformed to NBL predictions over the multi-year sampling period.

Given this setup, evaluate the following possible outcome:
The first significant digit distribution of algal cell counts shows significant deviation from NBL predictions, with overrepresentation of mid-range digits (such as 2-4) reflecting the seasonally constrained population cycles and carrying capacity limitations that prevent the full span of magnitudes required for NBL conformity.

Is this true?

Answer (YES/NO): NO